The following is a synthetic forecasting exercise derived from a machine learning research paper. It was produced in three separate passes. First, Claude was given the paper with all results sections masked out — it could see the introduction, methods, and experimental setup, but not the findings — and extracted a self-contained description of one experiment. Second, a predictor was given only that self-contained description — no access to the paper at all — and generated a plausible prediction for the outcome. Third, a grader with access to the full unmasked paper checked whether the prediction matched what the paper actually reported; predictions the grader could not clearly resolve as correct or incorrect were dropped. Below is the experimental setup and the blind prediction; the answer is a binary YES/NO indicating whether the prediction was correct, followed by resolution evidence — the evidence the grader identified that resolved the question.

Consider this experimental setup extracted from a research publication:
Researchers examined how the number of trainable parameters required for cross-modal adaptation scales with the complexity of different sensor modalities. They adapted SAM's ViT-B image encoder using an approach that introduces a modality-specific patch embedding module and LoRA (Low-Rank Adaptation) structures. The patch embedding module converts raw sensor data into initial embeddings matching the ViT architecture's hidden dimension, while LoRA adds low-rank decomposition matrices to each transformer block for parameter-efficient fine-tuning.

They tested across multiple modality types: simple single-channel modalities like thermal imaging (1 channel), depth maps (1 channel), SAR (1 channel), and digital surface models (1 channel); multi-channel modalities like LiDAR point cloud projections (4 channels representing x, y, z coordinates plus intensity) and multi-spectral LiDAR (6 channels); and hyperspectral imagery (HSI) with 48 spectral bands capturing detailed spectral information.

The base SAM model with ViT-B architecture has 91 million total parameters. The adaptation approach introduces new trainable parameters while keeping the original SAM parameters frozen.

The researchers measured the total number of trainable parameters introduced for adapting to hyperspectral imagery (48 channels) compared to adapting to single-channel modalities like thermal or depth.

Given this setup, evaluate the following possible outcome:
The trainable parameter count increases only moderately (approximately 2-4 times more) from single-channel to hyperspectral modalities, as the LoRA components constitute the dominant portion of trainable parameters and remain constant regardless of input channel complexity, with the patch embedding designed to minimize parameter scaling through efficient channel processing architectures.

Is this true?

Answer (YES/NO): NO